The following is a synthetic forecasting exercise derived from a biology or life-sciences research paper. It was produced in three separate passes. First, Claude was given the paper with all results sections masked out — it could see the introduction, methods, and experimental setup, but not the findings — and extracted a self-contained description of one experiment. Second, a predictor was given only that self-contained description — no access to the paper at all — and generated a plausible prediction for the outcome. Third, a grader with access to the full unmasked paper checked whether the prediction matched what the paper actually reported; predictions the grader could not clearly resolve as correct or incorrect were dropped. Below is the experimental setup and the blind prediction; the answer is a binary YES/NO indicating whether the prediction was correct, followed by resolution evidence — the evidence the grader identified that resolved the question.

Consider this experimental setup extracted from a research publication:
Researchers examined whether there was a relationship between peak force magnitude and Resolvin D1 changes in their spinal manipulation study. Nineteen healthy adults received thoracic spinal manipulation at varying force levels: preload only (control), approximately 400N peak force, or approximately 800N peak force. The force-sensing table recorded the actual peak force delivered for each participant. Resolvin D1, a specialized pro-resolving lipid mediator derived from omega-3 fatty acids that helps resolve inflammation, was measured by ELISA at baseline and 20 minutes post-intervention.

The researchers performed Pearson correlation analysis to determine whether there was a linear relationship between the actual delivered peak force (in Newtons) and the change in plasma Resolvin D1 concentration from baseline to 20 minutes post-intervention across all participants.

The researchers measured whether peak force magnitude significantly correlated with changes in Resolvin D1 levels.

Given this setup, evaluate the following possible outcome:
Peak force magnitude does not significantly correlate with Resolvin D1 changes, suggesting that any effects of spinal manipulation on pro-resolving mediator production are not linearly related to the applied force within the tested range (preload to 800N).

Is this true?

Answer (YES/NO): YES